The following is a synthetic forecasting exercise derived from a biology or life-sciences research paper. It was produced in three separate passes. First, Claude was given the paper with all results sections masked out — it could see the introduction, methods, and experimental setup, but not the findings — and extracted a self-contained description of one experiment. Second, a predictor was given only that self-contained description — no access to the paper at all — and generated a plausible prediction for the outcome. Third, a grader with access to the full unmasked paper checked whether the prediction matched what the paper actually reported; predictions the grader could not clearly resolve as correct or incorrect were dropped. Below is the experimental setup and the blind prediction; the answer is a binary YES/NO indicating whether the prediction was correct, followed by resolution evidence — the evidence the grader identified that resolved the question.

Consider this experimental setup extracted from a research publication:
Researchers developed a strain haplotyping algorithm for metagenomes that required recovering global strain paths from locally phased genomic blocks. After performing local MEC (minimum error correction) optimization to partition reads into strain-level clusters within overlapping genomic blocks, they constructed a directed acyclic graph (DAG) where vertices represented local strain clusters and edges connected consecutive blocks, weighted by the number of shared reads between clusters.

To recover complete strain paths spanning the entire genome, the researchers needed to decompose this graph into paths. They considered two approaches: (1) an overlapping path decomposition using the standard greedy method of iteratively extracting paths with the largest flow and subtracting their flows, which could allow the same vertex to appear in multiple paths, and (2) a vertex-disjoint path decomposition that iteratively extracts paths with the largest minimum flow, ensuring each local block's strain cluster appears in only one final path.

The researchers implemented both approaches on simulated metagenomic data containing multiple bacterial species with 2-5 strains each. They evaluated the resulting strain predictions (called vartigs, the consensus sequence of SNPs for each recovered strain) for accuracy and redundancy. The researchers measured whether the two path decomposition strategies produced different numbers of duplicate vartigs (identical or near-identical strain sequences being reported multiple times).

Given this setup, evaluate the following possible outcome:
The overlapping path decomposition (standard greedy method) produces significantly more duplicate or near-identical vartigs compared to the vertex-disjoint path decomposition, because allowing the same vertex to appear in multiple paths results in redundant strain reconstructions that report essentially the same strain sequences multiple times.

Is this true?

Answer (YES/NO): YES